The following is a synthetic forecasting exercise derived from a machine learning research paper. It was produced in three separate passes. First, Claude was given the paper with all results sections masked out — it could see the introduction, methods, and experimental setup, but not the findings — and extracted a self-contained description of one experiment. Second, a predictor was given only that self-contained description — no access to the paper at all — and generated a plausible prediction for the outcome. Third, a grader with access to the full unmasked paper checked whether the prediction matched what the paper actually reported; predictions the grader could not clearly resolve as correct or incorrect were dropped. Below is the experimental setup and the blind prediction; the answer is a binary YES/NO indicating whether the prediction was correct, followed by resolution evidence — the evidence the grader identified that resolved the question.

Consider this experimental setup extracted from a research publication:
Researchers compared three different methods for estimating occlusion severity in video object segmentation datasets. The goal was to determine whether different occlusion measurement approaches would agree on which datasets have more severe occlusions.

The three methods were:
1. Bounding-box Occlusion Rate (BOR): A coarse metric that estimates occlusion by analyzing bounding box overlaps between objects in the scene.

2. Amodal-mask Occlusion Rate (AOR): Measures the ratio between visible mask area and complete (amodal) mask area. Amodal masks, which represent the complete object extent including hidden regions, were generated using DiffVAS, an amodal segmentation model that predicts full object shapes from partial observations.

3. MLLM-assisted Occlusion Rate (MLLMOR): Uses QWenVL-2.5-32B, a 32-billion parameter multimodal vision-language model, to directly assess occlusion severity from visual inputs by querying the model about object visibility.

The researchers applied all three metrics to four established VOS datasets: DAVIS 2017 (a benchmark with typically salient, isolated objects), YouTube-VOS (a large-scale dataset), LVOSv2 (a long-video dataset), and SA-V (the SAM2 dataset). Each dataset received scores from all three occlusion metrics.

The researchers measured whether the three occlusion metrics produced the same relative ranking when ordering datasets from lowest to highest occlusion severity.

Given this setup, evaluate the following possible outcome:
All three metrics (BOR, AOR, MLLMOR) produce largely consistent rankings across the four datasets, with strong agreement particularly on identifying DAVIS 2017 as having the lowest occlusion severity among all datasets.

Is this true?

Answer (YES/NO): YES